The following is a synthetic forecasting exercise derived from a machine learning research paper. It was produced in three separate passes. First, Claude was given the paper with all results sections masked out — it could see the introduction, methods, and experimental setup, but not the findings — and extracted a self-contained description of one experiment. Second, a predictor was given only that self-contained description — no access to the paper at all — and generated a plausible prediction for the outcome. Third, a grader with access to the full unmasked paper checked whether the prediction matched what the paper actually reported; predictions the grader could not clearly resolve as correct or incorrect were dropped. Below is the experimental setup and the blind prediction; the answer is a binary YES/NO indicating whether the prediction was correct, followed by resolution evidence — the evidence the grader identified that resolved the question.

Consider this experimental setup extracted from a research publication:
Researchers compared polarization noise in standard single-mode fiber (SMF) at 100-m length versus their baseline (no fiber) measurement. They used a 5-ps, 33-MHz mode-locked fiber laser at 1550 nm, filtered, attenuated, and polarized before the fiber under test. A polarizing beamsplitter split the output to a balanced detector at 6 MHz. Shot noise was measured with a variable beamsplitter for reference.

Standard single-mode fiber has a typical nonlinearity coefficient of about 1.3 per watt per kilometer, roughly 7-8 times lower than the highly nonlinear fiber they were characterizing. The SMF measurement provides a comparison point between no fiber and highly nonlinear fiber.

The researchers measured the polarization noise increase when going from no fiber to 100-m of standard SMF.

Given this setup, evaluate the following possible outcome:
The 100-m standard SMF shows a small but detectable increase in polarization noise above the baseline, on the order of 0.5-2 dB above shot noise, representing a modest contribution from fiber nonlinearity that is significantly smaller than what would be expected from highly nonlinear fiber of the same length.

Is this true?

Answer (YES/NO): NO